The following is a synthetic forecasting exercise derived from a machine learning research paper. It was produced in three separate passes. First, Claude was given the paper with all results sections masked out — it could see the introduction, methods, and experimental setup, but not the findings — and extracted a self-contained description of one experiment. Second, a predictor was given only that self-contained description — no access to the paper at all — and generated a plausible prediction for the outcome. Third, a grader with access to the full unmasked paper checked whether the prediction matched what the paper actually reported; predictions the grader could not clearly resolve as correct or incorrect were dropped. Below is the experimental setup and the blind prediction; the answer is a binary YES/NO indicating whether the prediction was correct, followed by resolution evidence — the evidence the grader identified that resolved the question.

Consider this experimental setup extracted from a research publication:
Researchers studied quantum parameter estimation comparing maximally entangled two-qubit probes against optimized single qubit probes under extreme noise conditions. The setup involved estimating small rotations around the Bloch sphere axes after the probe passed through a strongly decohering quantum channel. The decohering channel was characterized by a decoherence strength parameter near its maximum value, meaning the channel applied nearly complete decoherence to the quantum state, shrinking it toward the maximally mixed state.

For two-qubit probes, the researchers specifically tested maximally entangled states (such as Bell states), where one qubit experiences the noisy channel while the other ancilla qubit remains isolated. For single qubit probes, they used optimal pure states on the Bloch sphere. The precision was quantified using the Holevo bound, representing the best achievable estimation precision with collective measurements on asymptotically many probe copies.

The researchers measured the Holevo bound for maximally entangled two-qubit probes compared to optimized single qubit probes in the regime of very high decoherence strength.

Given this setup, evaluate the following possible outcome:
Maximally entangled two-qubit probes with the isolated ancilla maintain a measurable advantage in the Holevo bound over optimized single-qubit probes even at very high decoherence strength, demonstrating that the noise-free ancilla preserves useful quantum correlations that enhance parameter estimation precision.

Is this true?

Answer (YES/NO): YES